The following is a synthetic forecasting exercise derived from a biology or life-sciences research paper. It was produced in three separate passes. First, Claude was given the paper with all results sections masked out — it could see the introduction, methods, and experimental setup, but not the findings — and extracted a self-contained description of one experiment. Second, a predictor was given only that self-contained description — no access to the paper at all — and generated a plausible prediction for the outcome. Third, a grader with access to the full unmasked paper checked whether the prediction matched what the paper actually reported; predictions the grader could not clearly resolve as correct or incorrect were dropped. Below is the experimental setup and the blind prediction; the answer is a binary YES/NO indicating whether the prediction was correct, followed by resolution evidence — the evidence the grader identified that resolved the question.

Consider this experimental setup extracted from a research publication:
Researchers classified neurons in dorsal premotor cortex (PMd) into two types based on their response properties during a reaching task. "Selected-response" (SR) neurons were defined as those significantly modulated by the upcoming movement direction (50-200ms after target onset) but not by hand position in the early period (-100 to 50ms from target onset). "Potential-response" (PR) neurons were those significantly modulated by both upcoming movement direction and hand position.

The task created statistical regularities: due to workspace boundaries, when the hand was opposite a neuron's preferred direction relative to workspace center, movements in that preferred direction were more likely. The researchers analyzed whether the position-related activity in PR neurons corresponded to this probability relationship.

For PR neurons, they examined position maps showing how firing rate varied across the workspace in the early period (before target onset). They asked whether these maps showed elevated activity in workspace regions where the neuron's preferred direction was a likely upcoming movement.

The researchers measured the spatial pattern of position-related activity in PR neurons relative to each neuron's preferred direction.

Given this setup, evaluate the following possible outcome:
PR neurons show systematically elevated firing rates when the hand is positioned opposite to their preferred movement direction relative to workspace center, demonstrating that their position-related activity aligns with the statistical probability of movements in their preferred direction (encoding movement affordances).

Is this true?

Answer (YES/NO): YES